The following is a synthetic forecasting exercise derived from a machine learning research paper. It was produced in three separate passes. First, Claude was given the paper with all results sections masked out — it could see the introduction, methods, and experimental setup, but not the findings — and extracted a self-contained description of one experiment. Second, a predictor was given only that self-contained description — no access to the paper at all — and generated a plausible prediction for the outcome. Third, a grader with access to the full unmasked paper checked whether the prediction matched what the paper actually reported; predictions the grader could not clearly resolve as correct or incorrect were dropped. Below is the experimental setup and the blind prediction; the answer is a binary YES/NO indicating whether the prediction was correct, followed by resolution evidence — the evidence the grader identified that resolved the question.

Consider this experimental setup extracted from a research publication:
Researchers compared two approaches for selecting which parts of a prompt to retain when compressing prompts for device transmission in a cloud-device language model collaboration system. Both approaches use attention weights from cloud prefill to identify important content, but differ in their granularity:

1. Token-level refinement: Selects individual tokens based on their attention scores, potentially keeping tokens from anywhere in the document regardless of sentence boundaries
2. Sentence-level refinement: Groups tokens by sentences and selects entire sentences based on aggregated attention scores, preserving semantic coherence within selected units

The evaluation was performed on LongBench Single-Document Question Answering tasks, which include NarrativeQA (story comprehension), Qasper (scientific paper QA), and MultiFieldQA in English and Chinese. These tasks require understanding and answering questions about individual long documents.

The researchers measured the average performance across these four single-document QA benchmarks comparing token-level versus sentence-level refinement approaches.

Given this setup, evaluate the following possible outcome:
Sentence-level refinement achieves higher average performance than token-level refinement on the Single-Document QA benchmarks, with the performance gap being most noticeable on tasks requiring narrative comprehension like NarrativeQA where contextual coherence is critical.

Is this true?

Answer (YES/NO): NO